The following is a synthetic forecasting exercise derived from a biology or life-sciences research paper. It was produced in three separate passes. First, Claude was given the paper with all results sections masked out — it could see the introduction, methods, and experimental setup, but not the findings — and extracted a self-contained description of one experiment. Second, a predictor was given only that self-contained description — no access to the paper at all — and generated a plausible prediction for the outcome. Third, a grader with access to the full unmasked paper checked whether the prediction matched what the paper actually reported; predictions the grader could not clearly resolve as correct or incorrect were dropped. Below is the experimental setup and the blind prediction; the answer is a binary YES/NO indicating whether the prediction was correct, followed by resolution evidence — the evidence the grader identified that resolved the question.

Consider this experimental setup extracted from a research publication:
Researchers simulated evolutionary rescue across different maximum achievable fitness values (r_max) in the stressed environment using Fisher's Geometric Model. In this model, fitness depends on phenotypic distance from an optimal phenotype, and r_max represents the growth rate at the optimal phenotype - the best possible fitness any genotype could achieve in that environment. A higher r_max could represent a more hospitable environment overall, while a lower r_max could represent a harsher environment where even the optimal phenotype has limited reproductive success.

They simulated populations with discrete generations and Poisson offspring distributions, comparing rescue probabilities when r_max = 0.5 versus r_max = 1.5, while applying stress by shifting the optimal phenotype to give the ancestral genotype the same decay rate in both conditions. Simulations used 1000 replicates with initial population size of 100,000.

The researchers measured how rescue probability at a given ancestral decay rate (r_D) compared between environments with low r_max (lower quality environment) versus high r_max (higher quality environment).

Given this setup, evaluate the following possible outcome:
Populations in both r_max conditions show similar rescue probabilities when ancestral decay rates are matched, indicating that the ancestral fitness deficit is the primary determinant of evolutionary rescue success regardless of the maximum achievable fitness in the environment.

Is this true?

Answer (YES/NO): NO